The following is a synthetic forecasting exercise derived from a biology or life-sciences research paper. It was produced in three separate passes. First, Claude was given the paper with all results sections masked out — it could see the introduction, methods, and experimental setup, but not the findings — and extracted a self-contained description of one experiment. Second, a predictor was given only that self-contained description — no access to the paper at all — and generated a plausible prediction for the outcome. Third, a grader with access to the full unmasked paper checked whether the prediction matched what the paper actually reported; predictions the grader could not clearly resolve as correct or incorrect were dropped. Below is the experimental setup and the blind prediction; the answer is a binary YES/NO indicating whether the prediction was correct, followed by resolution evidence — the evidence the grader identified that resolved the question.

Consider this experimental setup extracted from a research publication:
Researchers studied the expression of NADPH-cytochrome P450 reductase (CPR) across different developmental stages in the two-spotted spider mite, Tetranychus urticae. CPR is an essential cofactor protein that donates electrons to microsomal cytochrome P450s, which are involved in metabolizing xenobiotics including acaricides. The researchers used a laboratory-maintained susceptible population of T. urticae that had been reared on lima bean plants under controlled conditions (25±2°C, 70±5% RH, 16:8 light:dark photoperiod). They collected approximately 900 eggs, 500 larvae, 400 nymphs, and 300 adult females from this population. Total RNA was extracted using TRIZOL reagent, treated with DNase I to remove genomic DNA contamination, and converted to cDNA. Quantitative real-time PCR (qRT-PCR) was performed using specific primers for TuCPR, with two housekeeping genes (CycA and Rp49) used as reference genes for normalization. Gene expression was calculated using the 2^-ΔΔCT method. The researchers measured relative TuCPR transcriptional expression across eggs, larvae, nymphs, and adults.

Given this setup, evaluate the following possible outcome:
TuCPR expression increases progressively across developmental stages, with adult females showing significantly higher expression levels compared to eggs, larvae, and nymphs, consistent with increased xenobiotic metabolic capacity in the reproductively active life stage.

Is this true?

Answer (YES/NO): NO